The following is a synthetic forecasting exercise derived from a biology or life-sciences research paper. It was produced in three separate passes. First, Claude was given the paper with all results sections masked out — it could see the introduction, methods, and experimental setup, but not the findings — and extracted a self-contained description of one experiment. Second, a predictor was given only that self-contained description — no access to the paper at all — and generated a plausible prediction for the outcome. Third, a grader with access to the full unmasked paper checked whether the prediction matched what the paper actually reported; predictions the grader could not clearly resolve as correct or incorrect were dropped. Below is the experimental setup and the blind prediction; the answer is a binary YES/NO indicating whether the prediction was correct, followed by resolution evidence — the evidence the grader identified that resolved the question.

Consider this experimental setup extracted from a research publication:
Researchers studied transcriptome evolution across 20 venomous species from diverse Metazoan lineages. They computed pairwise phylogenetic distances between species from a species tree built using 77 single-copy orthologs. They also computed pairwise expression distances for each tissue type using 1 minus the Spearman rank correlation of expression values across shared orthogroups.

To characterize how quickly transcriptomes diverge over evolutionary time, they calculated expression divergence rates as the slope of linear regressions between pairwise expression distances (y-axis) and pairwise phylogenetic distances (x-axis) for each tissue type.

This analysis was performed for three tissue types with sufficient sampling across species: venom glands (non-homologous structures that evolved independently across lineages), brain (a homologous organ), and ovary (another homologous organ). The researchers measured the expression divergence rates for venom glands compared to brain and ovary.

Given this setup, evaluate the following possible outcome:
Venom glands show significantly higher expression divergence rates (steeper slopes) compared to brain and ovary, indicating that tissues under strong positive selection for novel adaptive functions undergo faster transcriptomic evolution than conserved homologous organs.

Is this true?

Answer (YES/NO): NO